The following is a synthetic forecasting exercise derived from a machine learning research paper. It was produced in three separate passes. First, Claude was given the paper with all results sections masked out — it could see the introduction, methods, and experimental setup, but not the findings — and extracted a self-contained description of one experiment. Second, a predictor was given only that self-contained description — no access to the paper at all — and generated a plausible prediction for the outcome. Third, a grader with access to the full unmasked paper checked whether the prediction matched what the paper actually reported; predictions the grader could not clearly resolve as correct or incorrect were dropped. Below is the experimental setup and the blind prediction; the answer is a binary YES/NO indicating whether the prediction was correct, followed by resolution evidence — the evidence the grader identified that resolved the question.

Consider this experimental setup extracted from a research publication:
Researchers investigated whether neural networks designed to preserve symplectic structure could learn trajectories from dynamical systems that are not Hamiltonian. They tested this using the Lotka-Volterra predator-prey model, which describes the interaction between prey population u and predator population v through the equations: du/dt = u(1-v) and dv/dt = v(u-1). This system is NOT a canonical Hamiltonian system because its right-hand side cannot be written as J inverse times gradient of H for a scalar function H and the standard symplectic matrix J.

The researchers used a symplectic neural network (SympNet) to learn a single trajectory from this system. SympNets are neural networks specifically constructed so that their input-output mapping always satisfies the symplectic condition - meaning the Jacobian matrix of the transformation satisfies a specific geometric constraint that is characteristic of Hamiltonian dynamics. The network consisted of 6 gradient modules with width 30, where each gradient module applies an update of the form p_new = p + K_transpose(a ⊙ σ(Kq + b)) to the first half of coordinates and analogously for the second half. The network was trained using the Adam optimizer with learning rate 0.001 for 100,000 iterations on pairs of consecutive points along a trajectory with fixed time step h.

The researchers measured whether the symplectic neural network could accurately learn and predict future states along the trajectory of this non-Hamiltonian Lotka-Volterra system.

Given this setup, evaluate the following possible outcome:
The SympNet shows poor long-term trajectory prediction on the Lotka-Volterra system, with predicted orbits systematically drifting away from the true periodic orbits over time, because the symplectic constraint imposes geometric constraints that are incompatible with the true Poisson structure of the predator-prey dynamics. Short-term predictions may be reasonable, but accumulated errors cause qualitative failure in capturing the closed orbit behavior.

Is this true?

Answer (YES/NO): NO